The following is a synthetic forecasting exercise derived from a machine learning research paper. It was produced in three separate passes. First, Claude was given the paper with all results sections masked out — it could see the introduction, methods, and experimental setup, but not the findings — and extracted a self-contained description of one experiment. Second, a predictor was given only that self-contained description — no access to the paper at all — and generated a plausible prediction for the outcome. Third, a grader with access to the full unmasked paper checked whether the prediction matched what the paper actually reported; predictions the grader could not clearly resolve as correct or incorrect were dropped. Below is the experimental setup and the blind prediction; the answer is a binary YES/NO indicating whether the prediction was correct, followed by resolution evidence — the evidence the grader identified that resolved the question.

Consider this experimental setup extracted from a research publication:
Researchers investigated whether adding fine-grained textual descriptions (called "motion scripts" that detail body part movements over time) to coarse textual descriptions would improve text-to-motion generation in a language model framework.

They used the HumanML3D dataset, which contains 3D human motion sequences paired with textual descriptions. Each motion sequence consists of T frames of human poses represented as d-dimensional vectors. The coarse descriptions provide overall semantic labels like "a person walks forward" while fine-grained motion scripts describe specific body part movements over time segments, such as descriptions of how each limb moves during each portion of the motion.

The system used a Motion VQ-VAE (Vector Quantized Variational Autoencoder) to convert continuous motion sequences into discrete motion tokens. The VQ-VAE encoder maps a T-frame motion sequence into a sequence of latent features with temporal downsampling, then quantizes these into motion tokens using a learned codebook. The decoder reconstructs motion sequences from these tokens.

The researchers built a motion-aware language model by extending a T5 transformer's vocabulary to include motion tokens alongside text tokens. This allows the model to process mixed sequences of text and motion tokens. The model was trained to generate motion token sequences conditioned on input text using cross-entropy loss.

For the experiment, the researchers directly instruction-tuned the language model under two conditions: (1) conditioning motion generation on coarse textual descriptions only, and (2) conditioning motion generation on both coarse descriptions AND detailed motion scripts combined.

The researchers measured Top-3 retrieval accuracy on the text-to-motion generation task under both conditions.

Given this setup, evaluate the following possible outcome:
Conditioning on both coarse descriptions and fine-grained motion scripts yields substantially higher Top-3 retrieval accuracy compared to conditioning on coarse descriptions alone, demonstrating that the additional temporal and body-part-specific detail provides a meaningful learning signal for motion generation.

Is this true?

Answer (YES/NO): NO